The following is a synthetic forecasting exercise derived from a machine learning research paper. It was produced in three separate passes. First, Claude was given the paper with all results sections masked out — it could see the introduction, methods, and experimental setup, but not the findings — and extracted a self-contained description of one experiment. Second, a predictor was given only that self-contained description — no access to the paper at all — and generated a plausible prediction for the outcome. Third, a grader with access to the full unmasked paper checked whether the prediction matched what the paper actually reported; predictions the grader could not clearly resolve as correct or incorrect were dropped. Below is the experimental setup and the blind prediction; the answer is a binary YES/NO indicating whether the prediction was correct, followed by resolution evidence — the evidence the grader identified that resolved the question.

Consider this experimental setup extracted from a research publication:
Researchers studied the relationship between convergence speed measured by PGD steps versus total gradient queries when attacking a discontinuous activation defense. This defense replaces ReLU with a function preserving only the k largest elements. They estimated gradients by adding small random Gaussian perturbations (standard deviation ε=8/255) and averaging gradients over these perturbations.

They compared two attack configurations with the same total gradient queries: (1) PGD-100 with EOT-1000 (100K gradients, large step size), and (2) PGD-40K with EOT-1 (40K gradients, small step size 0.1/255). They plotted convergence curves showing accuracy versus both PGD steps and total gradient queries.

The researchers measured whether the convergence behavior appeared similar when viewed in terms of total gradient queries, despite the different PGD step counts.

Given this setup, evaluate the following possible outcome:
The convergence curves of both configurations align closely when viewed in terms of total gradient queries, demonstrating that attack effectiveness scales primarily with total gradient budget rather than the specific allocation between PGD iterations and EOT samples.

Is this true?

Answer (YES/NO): YES